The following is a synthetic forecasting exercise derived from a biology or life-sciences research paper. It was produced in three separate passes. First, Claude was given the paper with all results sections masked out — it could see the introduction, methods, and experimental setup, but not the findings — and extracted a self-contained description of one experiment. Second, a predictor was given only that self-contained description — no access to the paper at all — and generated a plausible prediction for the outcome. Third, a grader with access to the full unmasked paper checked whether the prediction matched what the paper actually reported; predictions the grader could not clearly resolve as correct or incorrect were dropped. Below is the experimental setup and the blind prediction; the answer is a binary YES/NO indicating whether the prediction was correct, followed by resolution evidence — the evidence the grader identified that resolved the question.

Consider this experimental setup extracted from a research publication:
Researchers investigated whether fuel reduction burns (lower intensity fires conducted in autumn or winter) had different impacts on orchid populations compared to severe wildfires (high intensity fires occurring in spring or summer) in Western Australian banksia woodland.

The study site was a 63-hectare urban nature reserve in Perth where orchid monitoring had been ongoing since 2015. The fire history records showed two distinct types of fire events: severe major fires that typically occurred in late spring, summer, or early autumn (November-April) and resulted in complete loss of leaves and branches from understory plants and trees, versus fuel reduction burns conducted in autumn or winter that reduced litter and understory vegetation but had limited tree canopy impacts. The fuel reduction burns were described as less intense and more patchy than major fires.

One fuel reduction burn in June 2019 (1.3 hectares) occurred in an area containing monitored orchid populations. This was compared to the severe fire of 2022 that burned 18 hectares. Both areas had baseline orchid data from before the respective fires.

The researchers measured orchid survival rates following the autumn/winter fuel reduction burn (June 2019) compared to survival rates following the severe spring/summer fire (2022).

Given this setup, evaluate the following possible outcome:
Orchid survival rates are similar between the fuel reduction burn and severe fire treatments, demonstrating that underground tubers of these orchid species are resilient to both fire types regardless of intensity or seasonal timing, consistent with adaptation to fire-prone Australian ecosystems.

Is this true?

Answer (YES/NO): NO